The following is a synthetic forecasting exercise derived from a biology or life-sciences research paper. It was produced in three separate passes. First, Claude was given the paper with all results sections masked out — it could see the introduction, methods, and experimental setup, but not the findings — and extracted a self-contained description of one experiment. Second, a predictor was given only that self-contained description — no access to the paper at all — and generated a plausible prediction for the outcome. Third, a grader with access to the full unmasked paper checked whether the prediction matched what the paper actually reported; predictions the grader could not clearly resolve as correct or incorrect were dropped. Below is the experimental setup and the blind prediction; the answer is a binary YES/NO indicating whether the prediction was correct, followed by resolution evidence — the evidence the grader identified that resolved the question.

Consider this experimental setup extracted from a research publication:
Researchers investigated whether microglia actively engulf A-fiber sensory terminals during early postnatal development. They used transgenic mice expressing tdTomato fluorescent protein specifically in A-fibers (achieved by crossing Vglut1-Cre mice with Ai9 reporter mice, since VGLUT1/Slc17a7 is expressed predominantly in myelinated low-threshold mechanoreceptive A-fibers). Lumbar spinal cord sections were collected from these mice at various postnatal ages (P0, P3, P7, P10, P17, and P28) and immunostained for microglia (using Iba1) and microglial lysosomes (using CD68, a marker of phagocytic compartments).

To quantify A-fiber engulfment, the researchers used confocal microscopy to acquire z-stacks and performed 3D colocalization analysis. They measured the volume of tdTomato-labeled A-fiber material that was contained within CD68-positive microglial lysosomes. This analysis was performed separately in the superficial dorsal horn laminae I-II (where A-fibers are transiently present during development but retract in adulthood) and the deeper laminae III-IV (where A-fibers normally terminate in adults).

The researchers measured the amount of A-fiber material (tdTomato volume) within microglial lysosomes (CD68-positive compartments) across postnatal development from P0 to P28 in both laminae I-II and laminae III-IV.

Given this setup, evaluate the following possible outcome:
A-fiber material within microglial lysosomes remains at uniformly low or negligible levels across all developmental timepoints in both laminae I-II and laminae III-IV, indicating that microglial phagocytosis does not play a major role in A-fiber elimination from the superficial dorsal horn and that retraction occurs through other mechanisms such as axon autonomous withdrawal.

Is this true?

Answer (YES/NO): NO